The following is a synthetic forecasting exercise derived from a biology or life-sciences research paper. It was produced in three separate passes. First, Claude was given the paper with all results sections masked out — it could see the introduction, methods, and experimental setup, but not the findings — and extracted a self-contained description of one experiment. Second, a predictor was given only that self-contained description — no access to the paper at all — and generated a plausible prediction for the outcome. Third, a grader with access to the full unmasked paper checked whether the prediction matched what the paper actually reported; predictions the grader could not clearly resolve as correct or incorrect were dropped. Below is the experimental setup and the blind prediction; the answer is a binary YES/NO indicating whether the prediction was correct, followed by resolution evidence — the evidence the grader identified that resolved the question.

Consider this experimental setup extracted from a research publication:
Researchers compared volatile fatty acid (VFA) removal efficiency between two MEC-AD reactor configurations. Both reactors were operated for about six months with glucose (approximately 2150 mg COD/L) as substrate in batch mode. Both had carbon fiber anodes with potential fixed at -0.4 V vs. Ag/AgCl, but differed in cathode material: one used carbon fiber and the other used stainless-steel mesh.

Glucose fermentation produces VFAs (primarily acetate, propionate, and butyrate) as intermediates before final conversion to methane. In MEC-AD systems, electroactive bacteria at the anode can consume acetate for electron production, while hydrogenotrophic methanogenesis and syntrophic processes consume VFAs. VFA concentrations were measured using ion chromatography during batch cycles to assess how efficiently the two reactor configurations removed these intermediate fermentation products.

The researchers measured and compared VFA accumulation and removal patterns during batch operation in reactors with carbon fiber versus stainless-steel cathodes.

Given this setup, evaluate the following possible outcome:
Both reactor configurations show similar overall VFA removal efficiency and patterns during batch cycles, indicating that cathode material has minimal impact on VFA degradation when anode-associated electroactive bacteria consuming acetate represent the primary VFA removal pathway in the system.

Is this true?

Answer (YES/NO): NO